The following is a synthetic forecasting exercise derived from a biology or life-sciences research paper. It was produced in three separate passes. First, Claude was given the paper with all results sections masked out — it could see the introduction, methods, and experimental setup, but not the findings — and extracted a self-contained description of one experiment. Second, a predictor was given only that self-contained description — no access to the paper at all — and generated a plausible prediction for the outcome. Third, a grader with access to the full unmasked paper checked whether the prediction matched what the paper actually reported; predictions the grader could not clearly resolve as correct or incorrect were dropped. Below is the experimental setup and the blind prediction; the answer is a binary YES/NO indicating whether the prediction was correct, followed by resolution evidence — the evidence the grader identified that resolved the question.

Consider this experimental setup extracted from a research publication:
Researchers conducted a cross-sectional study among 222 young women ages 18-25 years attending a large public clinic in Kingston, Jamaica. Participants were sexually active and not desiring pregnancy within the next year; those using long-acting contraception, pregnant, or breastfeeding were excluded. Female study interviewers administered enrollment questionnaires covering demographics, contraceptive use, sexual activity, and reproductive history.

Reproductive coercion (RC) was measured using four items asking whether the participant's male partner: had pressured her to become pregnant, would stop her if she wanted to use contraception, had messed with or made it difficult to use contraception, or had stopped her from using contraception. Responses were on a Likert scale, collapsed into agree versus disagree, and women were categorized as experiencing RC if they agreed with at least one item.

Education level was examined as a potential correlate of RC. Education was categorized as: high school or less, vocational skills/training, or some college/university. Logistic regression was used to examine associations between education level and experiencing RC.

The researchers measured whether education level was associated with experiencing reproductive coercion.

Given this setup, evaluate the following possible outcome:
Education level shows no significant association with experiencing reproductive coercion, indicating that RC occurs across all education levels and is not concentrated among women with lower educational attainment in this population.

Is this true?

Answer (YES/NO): NO